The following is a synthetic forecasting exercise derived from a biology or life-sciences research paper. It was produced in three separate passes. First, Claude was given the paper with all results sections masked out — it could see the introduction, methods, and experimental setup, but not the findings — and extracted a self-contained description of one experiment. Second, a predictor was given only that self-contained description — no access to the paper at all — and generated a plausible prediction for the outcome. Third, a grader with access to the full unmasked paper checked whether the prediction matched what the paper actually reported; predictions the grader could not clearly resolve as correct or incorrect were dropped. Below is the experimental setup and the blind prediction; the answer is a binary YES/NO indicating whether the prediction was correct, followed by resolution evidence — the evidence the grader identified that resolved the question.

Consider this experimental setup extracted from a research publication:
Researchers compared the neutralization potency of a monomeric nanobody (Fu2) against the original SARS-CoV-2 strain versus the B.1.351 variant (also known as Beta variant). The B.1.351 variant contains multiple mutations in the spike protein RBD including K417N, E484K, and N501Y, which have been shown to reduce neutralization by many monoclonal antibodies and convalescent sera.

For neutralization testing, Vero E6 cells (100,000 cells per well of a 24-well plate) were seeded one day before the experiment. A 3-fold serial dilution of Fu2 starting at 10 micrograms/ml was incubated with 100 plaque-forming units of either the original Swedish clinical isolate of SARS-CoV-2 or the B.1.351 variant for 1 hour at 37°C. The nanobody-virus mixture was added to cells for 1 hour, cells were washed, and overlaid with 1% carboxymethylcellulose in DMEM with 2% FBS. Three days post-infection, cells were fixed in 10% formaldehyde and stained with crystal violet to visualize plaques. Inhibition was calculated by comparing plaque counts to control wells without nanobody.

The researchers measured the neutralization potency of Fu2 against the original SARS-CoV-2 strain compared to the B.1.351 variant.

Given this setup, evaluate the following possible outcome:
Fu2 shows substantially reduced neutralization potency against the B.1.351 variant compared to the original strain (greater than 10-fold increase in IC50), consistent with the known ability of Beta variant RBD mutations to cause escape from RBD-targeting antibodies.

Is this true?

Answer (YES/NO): NO